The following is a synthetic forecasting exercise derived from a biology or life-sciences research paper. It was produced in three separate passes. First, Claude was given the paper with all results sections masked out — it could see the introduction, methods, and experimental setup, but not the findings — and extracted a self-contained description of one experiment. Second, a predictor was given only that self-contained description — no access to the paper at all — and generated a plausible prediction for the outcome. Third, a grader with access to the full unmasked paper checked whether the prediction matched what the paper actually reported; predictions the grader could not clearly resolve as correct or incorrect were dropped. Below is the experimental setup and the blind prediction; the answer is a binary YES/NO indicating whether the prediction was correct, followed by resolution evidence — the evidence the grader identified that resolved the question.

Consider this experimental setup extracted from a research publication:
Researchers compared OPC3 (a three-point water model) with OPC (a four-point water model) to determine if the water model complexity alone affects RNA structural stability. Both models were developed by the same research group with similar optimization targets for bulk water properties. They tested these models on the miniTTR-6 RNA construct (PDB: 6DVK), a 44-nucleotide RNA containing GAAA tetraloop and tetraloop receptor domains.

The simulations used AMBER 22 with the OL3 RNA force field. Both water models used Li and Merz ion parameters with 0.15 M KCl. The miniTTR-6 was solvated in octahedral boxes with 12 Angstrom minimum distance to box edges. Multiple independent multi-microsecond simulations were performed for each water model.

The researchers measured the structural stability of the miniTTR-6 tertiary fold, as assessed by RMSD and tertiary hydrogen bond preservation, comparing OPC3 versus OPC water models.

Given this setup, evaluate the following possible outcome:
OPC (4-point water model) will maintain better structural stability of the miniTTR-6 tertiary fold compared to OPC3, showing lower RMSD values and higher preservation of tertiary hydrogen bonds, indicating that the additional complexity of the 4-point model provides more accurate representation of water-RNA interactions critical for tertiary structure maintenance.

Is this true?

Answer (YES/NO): NO